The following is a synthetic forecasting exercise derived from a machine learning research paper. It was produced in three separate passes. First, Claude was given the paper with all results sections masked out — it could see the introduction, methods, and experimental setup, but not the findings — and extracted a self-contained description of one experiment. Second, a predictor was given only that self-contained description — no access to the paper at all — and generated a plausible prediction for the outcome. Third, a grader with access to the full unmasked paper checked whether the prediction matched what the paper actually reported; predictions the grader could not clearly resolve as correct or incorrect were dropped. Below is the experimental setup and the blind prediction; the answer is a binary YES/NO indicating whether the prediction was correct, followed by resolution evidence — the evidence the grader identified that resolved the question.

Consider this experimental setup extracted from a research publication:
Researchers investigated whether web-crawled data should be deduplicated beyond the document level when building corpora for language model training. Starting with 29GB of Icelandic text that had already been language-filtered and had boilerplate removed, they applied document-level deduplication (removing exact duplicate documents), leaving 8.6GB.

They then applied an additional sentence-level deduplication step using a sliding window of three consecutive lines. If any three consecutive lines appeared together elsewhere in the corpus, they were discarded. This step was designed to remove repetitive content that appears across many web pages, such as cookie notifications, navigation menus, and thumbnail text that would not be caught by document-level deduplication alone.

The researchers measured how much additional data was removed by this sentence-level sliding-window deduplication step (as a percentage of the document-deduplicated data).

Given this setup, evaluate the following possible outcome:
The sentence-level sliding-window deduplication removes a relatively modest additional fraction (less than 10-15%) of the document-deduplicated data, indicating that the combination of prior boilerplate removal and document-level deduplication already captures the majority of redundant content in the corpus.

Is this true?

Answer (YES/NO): NO